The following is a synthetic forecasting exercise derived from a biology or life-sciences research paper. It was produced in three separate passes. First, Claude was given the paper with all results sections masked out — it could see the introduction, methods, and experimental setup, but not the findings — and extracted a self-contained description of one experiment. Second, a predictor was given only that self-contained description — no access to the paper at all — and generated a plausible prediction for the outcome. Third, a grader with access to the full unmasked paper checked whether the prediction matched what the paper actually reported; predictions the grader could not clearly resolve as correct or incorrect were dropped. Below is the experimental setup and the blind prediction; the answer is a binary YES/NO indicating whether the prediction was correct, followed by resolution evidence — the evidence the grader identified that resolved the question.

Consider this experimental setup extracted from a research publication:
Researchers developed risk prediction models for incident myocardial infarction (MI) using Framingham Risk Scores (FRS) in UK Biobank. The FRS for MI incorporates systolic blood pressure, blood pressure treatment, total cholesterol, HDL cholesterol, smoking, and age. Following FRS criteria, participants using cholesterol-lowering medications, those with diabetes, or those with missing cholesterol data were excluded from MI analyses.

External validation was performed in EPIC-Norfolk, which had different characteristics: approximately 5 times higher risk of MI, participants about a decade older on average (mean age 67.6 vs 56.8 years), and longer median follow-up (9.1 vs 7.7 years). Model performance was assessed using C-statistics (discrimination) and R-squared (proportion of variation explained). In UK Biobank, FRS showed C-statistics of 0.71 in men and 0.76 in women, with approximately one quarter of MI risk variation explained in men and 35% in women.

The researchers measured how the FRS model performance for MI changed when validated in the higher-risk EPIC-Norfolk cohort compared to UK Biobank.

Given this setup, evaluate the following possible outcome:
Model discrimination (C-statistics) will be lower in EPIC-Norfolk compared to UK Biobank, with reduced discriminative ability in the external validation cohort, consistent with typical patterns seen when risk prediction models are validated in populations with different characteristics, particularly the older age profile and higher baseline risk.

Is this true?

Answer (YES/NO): YES